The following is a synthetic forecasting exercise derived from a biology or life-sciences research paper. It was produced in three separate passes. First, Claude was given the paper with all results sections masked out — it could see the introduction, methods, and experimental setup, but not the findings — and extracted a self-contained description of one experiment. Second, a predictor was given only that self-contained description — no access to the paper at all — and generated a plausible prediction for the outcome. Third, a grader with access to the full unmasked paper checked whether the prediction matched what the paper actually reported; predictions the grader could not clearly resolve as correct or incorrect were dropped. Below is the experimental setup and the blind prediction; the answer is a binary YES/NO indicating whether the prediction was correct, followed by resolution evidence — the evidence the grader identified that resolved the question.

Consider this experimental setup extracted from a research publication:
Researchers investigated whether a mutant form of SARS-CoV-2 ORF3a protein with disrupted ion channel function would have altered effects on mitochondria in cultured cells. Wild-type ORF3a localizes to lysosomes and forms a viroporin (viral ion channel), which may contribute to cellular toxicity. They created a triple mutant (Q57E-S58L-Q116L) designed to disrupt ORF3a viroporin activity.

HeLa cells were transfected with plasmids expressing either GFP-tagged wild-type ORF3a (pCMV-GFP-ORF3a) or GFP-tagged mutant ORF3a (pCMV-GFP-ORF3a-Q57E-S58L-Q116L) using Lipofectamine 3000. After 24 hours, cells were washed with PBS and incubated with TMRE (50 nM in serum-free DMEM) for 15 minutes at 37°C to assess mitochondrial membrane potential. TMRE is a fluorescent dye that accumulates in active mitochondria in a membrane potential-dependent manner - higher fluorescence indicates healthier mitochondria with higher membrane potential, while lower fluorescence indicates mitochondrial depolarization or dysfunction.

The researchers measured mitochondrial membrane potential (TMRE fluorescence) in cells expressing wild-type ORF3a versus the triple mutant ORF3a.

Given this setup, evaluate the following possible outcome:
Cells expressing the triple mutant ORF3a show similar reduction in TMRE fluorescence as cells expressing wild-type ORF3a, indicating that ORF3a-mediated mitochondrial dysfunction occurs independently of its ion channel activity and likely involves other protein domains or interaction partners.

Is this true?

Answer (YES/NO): NO